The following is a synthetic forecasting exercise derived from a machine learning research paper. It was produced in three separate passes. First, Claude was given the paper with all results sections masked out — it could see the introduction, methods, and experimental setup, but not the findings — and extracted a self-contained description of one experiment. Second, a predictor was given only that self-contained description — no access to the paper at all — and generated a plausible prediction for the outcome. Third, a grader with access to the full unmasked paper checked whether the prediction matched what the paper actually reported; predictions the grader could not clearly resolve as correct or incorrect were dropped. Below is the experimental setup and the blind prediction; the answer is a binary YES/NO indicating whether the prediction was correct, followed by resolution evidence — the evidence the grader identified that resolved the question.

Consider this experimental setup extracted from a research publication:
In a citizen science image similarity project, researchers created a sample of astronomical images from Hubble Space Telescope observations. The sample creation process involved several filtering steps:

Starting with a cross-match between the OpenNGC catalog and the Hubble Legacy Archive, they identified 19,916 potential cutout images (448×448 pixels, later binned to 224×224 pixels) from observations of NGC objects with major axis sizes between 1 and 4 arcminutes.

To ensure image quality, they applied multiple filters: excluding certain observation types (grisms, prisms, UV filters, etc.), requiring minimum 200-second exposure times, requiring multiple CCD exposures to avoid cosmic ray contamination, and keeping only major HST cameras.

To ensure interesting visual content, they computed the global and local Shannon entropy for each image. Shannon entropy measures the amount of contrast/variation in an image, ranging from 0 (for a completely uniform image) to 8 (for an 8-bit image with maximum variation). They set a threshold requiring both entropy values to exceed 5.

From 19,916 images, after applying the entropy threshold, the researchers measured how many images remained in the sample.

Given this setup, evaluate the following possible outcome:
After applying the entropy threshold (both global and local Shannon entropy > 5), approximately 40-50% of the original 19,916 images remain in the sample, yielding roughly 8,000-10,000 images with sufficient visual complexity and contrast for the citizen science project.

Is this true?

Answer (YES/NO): NO